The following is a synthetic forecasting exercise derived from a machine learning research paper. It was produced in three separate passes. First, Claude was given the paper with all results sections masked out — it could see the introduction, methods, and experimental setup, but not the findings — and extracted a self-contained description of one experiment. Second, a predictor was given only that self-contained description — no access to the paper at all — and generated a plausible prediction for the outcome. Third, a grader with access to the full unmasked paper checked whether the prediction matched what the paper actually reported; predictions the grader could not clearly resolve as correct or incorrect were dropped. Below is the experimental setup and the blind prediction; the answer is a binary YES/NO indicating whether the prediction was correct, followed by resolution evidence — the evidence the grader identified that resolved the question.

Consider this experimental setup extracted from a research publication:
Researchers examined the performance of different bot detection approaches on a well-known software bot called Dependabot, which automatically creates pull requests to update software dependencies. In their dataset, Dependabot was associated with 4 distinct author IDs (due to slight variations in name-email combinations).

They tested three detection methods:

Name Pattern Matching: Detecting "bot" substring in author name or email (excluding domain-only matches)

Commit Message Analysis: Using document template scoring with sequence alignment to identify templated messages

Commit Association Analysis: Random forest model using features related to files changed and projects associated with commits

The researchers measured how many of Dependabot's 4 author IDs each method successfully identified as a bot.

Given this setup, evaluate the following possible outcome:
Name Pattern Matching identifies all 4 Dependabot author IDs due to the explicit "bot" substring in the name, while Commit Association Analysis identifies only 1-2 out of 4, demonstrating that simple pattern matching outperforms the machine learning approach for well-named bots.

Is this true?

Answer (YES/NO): NO